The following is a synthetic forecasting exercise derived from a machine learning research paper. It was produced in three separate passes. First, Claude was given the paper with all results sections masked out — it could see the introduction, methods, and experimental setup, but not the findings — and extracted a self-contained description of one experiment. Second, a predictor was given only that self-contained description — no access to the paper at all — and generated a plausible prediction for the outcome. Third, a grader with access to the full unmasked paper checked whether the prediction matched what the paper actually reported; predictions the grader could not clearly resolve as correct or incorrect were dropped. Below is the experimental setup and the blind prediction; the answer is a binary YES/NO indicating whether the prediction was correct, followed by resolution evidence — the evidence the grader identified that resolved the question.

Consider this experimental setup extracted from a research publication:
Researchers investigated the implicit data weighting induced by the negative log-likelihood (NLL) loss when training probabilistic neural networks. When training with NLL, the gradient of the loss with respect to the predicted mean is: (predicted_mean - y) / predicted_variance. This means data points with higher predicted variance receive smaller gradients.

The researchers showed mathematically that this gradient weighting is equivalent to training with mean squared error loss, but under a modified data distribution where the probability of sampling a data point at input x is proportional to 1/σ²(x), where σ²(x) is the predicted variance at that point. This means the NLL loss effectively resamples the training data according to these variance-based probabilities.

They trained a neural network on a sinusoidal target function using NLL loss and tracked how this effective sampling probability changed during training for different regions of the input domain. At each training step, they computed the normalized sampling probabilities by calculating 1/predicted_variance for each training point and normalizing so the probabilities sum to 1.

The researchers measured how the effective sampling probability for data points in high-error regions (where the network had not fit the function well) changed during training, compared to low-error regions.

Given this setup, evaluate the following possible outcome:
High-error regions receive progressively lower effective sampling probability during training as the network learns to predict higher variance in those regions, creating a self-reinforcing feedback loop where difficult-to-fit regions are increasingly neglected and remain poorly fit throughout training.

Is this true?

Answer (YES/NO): YES